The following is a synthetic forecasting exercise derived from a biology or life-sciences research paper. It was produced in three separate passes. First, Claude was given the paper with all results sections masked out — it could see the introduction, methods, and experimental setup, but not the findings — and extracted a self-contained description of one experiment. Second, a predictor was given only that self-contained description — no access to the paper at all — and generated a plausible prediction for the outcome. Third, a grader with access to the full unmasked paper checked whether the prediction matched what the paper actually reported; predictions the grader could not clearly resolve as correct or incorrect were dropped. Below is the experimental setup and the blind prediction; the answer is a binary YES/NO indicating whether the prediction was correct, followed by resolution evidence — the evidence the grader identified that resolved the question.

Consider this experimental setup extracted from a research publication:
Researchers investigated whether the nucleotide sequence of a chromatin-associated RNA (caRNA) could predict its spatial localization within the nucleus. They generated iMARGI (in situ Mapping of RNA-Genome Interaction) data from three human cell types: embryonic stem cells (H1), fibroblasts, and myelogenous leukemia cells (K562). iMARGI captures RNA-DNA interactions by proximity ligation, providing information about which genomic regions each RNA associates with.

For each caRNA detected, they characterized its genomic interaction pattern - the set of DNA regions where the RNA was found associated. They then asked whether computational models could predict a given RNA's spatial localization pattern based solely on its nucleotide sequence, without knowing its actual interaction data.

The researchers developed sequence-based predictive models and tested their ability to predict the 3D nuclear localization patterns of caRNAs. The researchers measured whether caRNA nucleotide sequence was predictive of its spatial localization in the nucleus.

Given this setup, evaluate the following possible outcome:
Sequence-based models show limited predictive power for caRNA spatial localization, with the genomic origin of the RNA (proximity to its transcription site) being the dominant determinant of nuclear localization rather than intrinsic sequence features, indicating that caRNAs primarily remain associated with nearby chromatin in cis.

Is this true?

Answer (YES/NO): NO